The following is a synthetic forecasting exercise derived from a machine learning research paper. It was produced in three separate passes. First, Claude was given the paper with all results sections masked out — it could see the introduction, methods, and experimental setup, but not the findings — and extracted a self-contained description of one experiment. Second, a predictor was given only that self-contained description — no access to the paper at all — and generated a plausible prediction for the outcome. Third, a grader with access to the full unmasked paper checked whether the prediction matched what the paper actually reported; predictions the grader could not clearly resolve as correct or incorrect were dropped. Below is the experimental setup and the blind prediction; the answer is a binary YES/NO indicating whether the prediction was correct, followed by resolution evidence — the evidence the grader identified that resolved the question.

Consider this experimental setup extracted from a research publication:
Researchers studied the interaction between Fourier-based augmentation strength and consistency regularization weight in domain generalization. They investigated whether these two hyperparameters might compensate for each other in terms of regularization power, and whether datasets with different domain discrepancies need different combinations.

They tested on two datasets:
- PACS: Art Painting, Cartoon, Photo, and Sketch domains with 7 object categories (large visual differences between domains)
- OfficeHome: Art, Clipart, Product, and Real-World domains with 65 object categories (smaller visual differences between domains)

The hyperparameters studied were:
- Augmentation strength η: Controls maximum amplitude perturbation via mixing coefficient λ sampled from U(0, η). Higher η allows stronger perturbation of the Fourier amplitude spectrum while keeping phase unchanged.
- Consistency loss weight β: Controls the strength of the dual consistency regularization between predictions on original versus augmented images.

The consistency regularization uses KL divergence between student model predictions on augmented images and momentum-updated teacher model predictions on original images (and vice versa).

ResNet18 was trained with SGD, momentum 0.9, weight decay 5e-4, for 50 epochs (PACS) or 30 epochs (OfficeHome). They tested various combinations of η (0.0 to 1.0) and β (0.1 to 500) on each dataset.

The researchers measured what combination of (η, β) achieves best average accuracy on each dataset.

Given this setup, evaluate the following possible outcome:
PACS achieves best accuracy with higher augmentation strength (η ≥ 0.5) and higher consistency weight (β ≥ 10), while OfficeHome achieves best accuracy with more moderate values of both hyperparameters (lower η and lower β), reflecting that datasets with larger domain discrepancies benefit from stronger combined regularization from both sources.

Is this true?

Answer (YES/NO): NO